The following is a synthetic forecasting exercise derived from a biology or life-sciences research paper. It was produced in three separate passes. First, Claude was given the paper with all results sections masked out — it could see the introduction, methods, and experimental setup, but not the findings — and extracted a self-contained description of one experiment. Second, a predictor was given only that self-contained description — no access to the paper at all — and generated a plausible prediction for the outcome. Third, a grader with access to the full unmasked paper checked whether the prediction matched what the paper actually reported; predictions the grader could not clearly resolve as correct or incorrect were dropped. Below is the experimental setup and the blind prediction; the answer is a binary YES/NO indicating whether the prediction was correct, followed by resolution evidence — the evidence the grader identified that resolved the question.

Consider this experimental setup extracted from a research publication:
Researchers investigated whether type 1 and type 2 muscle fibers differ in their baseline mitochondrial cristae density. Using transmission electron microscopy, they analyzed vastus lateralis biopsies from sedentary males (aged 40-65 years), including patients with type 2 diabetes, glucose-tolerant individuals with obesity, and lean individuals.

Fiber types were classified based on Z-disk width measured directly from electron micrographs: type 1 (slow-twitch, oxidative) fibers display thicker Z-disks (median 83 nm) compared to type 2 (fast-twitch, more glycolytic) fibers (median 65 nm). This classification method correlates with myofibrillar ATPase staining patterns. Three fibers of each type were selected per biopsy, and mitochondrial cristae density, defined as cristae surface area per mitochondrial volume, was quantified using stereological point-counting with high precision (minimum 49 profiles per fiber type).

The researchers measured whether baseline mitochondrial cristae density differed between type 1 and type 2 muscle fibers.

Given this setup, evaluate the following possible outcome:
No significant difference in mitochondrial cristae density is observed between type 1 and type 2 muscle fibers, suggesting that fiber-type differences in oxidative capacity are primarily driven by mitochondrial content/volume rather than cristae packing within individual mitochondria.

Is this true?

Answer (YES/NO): NO